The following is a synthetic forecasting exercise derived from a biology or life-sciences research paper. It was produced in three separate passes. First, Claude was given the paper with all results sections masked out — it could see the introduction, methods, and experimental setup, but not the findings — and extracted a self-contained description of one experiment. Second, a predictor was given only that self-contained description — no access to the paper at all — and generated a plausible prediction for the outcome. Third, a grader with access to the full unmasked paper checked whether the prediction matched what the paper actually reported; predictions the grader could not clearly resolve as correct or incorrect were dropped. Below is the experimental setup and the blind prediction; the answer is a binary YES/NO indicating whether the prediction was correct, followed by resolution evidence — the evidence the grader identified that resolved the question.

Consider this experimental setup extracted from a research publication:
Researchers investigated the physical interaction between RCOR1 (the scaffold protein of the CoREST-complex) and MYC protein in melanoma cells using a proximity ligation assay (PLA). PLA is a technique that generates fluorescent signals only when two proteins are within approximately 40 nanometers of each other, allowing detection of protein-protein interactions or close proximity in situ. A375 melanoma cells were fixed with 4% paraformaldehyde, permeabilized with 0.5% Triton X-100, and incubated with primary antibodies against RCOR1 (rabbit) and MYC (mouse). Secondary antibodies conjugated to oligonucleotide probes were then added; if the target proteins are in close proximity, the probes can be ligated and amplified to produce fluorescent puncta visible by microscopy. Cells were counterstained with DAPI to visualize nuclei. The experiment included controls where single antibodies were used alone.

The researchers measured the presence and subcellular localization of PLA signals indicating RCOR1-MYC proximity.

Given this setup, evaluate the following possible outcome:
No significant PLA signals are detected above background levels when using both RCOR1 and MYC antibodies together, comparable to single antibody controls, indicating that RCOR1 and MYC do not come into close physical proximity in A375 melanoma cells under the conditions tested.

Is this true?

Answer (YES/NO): NO